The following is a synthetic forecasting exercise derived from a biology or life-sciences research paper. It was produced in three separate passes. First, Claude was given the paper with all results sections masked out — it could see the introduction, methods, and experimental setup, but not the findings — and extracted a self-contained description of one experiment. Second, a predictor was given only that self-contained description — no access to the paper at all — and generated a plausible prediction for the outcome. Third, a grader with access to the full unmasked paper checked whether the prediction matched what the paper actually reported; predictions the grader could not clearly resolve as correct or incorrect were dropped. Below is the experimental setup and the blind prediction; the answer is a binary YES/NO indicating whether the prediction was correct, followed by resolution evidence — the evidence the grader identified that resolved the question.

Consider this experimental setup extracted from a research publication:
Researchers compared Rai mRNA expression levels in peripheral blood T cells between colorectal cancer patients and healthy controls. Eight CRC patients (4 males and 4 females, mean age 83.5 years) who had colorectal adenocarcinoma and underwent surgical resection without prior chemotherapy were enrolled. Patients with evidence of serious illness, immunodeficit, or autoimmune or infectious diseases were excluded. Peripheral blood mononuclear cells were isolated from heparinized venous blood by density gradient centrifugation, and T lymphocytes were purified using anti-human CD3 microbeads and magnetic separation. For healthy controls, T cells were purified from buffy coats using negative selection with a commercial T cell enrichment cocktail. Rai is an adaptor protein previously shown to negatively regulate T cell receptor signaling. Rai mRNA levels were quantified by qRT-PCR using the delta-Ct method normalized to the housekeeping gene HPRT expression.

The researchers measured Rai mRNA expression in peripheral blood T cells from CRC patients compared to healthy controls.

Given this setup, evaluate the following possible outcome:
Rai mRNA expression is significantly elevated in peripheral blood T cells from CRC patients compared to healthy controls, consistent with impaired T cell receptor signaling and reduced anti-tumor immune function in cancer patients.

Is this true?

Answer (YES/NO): NO